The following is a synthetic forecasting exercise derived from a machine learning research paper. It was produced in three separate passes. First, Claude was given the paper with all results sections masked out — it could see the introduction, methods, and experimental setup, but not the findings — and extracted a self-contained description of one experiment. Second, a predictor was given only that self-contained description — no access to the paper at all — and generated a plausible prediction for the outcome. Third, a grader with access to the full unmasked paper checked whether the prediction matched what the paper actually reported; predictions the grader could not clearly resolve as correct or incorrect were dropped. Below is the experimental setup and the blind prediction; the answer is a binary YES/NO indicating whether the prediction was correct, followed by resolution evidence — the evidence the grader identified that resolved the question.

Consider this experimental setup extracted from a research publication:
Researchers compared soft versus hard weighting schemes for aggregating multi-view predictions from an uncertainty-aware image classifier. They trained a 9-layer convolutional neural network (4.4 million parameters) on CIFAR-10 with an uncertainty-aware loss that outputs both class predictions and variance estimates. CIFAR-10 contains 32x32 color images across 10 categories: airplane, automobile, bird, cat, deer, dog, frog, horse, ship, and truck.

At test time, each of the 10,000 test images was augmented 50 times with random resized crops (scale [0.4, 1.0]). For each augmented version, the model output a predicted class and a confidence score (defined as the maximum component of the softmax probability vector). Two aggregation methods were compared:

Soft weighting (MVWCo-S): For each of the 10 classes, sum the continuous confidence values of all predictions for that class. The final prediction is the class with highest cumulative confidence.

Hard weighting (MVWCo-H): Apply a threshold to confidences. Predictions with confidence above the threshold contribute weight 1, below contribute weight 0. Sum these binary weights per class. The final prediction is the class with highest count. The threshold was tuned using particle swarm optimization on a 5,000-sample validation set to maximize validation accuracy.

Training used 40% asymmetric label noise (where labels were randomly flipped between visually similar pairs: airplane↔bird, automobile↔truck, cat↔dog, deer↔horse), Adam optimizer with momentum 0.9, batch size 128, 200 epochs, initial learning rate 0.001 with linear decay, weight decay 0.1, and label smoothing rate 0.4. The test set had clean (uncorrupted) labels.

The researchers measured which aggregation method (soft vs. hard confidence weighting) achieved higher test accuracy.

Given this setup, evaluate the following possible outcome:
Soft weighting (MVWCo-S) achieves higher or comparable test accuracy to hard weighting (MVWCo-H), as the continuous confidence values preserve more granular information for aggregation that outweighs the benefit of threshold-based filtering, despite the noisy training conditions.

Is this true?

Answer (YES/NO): NO